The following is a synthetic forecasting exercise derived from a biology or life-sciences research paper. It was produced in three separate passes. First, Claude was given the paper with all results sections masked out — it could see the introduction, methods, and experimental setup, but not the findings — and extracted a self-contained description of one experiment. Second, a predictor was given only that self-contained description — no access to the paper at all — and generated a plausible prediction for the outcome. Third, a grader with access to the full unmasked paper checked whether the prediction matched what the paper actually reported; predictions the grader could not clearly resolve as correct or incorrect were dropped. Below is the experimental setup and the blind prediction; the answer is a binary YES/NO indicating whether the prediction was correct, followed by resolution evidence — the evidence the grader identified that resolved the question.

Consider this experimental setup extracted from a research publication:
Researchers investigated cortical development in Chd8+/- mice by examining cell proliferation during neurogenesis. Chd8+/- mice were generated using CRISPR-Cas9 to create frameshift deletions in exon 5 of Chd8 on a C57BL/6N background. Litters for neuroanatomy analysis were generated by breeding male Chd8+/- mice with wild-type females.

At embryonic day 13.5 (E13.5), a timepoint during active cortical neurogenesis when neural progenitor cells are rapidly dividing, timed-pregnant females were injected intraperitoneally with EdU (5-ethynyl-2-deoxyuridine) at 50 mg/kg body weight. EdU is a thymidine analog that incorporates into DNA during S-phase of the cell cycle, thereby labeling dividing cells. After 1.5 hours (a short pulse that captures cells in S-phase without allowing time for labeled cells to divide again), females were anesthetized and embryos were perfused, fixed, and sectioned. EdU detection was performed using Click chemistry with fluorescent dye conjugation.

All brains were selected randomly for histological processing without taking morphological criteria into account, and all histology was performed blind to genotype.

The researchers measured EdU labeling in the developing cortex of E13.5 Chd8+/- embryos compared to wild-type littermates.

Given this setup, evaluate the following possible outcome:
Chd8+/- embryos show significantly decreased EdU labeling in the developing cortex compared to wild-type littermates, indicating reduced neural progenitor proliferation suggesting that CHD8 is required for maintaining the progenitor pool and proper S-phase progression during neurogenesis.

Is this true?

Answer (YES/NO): NO